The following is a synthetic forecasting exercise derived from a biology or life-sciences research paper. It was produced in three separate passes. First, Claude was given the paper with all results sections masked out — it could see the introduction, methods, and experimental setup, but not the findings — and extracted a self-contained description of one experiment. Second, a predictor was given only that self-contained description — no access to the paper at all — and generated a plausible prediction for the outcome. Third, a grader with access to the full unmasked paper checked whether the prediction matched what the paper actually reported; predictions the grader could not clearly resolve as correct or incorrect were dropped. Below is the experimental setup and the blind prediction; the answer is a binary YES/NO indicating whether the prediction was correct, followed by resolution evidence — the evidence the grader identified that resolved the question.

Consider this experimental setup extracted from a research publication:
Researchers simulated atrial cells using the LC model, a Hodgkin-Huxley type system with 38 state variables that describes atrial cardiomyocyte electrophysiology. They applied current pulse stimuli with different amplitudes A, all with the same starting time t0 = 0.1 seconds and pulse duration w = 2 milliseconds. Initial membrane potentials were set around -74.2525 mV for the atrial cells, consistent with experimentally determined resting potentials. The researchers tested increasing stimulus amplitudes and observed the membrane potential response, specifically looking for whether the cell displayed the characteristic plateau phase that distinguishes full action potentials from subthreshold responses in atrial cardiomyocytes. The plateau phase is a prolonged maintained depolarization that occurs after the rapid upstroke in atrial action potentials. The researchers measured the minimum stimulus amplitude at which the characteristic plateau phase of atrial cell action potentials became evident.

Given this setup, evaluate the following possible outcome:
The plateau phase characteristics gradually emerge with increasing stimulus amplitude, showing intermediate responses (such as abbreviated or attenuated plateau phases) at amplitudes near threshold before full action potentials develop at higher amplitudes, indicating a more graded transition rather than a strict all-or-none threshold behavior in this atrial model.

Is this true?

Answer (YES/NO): NO